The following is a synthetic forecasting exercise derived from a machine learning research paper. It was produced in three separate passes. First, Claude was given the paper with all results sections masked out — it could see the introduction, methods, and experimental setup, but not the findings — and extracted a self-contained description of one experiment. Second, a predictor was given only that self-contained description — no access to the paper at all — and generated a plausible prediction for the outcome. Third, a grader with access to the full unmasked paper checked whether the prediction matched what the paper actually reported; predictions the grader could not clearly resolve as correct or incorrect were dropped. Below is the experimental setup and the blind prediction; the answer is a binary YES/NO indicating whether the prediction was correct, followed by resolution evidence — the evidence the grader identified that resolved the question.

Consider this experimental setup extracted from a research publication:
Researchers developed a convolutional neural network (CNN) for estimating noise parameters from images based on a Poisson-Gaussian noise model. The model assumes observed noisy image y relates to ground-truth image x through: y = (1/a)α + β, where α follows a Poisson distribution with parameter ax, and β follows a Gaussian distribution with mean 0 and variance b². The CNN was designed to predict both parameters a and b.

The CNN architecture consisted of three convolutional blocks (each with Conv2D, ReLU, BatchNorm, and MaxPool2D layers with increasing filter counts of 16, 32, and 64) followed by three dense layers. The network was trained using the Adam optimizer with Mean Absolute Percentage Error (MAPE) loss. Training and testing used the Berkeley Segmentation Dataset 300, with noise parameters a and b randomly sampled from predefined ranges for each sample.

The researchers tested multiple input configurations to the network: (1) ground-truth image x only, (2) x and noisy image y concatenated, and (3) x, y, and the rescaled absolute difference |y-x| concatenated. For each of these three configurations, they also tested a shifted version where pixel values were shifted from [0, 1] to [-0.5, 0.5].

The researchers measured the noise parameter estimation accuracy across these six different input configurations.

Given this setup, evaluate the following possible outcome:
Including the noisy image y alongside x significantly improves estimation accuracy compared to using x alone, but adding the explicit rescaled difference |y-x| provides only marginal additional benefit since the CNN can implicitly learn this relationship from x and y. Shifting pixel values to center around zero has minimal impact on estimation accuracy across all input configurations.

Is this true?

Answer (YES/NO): NO